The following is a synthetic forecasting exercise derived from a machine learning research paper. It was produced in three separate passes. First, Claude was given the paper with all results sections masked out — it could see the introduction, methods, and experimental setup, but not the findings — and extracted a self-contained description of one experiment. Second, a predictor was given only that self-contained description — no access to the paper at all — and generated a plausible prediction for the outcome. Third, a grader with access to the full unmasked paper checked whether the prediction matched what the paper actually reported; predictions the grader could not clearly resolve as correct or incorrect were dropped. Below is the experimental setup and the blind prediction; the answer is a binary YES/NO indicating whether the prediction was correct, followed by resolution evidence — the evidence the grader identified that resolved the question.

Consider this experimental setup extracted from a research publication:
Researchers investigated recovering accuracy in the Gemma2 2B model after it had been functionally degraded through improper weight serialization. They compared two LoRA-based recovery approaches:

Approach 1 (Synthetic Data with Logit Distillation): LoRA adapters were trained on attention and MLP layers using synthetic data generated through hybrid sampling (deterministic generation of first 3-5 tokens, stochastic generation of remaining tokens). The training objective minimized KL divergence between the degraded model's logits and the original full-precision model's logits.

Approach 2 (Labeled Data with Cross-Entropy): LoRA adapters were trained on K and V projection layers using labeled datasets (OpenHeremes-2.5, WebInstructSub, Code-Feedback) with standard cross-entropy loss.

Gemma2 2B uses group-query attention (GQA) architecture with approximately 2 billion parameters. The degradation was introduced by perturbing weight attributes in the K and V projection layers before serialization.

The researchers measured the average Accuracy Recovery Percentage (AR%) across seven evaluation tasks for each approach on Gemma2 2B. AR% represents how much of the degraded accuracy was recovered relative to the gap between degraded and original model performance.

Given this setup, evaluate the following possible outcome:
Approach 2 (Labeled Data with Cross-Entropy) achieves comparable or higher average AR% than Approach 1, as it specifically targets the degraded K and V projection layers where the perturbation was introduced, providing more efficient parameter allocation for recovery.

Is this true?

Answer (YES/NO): YES